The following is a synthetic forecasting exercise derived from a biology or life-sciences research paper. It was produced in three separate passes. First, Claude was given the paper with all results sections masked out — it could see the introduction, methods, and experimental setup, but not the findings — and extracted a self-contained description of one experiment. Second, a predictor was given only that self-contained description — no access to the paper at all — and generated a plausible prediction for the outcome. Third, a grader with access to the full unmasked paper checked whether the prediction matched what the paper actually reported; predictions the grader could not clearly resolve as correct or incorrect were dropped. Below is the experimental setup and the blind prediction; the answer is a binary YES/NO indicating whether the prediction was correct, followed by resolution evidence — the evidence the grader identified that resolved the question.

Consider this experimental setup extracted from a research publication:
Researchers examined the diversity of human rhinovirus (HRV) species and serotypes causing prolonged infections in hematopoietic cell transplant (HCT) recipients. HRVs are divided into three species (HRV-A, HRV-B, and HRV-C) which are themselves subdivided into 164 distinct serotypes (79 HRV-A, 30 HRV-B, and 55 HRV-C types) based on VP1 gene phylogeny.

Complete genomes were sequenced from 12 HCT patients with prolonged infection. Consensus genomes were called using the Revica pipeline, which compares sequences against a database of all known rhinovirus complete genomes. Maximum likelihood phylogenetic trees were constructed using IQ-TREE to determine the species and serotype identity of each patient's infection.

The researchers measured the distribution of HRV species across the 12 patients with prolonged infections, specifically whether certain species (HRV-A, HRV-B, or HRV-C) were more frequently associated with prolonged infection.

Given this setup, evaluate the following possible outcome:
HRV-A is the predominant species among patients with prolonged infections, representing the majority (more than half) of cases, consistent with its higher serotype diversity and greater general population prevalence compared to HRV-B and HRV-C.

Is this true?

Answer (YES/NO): YES